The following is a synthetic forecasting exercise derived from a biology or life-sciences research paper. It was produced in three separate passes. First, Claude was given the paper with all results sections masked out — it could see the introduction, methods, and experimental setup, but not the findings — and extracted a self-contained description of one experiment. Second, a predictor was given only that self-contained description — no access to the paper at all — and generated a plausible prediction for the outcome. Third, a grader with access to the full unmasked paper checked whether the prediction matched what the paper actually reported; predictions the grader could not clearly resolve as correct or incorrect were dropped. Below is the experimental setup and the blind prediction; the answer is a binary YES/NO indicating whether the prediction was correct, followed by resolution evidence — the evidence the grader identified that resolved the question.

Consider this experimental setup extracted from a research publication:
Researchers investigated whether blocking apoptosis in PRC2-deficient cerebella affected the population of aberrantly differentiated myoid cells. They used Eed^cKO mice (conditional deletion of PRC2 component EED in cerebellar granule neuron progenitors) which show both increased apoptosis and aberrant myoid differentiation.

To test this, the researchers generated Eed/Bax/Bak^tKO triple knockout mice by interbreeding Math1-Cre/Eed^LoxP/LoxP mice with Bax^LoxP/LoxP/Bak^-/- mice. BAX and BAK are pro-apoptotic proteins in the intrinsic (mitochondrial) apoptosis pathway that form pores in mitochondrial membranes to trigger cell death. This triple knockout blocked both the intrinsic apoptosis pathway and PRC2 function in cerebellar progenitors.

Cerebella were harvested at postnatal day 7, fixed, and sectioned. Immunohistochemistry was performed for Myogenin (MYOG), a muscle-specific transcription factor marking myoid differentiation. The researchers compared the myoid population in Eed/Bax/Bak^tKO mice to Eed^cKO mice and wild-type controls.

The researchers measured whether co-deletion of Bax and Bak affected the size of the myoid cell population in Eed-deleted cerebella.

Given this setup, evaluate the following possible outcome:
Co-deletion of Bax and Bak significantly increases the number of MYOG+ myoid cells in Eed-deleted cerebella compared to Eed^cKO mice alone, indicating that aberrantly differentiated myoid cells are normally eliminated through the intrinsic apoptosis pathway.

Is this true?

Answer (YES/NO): YES